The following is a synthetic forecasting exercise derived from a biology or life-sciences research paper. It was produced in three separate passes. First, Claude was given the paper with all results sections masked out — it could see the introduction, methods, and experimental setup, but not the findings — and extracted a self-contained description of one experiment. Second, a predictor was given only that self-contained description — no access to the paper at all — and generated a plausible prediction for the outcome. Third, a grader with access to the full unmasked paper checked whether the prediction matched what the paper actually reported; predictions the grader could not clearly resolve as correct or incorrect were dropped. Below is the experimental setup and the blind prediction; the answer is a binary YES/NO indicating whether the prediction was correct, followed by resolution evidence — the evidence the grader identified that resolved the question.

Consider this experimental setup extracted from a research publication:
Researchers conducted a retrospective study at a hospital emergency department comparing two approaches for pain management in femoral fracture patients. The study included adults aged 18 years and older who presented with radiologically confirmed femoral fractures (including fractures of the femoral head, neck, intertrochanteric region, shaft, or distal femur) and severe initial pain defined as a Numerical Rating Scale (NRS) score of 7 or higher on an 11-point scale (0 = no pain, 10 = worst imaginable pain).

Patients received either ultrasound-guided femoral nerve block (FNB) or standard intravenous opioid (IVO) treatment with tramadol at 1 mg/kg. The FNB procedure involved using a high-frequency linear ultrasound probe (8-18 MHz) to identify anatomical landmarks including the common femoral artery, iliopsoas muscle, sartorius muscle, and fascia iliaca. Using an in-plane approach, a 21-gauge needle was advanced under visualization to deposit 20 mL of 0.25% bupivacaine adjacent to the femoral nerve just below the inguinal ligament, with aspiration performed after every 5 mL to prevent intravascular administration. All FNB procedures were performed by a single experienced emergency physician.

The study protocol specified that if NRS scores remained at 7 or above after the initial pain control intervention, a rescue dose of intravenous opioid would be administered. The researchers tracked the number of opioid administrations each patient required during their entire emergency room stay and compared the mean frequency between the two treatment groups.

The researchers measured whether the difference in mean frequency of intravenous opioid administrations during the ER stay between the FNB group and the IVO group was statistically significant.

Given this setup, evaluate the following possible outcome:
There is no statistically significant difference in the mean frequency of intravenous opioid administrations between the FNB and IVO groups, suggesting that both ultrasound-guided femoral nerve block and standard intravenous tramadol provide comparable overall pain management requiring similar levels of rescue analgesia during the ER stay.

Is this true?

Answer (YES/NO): NO